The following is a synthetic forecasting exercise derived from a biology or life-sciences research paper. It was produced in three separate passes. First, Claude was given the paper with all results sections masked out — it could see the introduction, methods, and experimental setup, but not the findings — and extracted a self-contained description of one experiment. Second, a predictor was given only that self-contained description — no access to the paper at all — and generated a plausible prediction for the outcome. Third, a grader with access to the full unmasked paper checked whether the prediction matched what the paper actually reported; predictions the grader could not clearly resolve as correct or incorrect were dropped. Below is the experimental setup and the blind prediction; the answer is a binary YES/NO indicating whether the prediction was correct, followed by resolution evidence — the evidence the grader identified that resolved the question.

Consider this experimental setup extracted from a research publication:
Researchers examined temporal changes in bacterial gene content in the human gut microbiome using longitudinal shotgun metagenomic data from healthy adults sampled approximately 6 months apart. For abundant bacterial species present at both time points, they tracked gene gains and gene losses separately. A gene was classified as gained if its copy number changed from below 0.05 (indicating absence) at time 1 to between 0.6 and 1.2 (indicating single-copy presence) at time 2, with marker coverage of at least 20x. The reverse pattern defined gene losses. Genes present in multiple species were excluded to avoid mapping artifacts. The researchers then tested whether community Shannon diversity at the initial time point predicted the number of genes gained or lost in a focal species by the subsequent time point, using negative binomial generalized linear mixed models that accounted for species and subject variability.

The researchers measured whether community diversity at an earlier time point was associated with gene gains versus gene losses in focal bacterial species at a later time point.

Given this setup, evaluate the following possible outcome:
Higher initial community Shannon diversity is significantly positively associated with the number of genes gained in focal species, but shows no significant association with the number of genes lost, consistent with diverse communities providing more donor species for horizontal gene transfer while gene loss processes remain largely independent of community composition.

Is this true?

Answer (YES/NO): NO